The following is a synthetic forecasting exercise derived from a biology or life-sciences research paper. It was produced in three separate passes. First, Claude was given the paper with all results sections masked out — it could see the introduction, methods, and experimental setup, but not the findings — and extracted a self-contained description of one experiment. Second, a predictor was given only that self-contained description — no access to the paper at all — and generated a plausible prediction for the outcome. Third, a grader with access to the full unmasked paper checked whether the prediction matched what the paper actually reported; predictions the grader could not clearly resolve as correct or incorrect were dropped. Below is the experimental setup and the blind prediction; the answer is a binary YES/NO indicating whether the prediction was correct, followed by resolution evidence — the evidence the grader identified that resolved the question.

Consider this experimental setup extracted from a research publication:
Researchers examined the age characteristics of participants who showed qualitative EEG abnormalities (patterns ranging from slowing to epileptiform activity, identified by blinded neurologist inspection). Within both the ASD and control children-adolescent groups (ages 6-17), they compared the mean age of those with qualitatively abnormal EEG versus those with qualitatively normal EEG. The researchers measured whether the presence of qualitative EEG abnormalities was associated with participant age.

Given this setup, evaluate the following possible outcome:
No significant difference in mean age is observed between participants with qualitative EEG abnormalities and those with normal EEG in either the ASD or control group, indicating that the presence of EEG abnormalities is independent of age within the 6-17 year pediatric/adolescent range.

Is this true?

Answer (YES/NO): NO